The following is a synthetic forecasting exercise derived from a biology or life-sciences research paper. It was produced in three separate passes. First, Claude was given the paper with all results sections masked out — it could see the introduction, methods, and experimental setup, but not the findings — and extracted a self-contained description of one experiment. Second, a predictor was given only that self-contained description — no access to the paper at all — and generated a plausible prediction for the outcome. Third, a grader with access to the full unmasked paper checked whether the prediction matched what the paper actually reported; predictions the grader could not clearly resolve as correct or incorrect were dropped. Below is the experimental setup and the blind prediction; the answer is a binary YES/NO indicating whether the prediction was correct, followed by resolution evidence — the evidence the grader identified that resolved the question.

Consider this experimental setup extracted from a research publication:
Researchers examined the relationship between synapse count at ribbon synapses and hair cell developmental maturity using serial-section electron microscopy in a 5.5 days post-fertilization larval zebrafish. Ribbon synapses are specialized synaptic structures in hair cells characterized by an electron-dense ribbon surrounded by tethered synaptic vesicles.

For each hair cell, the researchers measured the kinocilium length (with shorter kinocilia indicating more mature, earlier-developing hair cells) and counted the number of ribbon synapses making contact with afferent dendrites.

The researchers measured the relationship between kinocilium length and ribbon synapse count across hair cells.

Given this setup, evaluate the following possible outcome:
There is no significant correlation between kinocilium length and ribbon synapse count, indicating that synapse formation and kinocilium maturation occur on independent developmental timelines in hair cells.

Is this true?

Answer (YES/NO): NO